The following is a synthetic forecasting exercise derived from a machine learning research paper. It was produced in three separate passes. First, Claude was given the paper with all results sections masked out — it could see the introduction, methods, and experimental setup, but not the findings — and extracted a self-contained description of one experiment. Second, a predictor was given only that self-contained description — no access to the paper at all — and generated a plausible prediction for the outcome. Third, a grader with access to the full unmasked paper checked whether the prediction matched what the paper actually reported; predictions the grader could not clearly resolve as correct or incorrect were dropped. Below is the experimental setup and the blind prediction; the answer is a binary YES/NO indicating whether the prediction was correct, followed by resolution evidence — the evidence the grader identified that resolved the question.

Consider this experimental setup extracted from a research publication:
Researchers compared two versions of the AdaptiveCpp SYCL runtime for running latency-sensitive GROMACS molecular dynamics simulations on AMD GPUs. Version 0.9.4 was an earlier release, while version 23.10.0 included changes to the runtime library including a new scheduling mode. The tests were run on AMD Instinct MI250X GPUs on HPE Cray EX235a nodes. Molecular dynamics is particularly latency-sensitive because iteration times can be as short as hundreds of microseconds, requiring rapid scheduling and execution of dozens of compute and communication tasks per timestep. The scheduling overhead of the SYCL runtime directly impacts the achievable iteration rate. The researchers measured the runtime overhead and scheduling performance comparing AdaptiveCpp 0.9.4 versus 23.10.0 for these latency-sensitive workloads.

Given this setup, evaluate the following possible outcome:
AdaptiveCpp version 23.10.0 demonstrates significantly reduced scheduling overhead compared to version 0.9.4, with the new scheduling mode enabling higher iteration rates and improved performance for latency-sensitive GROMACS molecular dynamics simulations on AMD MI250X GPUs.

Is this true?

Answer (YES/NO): YES